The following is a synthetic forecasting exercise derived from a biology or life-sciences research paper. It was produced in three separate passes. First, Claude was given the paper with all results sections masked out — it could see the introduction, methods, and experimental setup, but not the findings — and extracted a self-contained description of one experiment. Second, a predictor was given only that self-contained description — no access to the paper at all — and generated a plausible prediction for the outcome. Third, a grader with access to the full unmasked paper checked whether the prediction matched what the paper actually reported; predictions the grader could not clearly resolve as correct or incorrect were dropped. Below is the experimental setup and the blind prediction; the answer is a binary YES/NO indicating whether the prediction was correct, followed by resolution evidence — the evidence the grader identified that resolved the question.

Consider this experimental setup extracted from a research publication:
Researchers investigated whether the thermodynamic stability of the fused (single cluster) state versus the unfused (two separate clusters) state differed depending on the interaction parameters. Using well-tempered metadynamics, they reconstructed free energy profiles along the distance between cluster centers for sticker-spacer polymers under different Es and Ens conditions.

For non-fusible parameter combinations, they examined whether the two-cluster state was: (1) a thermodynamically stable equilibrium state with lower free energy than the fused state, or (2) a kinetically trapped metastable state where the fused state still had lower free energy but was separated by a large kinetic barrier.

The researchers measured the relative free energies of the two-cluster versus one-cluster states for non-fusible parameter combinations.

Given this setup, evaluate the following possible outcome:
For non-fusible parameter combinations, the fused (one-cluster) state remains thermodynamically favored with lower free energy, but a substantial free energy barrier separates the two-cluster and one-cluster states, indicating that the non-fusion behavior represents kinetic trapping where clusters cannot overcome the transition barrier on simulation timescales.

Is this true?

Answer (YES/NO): YES